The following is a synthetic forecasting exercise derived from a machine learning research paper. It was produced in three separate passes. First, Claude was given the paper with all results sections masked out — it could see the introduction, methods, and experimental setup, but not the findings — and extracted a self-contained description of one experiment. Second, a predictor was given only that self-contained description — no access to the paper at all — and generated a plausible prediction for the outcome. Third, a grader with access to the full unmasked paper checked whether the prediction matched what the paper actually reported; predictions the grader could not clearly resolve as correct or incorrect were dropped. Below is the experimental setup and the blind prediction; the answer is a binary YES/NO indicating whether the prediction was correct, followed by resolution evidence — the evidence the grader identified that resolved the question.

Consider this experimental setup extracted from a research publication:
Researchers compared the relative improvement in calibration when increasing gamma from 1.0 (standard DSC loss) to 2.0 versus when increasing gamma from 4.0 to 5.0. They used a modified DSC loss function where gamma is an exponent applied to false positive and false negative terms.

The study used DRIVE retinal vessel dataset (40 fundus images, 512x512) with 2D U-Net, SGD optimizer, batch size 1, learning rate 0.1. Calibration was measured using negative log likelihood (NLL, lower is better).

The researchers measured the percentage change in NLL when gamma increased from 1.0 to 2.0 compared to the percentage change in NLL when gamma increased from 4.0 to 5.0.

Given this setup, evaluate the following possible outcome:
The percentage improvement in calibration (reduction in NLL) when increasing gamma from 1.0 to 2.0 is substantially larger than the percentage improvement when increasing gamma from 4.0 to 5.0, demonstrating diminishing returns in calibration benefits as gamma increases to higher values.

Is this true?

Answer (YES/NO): YES